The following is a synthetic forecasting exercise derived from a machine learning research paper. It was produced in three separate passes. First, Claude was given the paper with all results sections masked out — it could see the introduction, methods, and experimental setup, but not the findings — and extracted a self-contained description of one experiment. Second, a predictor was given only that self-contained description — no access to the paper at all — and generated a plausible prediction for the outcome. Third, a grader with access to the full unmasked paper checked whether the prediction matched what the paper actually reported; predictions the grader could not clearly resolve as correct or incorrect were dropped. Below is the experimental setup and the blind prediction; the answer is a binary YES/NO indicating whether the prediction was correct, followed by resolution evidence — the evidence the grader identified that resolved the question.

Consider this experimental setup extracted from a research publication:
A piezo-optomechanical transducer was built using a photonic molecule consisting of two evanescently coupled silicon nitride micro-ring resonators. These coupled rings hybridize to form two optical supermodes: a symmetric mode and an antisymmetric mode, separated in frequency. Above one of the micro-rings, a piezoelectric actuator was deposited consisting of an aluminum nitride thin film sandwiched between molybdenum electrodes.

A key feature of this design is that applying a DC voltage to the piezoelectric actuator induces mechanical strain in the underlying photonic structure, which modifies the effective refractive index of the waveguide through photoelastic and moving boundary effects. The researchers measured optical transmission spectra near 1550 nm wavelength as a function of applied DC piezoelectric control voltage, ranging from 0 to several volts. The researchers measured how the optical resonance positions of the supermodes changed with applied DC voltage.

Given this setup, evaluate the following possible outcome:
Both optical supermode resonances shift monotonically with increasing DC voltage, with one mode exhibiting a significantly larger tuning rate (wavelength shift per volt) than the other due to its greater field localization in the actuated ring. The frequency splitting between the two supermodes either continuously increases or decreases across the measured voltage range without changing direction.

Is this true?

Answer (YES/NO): NO